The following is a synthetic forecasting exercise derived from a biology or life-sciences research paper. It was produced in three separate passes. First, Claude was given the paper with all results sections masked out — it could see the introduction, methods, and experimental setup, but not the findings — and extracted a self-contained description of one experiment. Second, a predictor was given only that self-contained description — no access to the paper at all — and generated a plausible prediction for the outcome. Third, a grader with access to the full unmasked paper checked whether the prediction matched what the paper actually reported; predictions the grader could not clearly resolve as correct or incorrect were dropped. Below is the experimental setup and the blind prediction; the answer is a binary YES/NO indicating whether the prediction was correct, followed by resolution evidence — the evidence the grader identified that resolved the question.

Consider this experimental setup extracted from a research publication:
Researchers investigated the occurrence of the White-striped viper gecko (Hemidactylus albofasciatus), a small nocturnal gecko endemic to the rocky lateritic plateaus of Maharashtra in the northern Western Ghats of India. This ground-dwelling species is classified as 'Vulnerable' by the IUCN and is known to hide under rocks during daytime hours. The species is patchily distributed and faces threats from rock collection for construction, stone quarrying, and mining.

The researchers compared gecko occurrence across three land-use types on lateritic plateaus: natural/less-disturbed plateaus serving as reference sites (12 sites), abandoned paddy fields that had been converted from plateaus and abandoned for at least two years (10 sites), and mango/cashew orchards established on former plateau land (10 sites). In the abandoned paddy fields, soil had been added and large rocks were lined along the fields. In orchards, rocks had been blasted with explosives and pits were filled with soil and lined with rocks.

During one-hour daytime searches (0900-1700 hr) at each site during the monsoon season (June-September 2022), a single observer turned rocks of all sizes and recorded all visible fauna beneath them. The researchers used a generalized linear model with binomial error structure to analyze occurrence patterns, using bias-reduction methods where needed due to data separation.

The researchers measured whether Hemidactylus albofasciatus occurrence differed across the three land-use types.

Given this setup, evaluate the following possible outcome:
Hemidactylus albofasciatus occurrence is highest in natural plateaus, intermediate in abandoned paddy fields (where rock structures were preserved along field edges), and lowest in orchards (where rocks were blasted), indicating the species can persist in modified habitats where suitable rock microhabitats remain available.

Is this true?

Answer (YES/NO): NO